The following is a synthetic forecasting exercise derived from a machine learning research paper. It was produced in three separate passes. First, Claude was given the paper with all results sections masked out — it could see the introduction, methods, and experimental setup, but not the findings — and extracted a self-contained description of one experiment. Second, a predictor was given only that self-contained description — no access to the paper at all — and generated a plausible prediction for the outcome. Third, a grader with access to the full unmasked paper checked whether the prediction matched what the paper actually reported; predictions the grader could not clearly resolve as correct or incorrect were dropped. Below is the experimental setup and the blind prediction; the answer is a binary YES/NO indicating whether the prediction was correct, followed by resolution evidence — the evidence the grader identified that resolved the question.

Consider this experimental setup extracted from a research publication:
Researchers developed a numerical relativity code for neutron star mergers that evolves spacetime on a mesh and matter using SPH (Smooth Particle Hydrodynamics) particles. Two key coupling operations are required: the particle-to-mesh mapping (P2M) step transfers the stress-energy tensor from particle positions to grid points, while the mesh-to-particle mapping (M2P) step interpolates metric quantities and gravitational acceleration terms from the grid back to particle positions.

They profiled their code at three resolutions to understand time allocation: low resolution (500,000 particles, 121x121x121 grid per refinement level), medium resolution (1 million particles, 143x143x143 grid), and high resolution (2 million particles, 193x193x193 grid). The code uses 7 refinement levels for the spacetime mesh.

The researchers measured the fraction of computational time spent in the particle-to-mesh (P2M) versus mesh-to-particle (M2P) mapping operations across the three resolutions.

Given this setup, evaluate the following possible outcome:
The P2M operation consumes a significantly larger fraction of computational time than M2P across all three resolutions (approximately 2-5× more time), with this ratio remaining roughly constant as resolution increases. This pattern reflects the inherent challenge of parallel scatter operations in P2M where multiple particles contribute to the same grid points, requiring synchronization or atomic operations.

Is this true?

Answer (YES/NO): NO